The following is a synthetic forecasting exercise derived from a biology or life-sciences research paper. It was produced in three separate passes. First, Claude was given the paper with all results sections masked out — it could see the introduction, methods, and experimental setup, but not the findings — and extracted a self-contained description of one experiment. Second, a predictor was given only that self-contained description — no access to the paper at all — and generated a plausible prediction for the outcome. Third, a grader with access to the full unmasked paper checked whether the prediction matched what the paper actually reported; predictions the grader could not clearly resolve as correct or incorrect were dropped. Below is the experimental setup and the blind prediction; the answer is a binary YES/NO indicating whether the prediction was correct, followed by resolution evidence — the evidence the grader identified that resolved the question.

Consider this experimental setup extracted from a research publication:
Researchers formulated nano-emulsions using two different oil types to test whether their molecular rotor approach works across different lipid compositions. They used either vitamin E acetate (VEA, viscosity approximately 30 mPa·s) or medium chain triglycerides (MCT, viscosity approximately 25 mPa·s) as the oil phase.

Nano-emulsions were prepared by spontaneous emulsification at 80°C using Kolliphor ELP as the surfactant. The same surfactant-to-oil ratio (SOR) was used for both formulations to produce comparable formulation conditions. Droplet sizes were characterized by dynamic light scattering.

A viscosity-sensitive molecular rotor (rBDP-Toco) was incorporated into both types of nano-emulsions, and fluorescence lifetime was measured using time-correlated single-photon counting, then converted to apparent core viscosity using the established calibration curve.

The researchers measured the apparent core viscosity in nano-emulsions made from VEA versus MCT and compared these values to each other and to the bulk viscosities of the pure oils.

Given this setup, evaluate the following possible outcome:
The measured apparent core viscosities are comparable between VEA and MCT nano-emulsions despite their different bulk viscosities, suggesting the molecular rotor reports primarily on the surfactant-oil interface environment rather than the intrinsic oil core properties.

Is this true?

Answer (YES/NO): NO